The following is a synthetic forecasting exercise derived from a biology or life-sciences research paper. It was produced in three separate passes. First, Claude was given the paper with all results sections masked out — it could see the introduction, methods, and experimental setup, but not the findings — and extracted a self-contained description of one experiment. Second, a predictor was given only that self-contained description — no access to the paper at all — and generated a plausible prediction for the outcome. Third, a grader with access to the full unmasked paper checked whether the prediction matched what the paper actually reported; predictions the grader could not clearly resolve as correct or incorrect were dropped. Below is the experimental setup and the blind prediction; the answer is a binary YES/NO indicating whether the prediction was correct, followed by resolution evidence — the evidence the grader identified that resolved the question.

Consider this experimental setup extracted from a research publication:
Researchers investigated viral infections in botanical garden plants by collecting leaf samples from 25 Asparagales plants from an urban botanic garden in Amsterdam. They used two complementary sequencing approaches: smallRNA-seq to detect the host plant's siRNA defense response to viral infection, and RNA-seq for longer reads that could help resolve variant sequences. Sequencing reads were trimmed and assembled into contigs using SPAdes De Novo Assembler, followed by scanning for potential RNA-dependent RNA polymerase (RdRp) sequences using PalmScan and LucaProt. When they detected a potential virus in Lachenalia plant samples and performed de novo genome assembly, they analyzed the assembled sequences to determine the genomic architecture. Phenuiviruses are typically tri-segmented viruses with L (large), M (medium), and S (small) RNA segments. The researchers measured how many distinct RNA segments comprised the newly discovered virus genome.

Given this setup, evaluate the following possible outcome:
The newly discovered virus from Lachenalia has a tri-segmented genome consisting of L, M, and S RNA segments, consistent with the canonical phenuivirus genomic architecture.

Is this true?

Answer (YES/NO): NO